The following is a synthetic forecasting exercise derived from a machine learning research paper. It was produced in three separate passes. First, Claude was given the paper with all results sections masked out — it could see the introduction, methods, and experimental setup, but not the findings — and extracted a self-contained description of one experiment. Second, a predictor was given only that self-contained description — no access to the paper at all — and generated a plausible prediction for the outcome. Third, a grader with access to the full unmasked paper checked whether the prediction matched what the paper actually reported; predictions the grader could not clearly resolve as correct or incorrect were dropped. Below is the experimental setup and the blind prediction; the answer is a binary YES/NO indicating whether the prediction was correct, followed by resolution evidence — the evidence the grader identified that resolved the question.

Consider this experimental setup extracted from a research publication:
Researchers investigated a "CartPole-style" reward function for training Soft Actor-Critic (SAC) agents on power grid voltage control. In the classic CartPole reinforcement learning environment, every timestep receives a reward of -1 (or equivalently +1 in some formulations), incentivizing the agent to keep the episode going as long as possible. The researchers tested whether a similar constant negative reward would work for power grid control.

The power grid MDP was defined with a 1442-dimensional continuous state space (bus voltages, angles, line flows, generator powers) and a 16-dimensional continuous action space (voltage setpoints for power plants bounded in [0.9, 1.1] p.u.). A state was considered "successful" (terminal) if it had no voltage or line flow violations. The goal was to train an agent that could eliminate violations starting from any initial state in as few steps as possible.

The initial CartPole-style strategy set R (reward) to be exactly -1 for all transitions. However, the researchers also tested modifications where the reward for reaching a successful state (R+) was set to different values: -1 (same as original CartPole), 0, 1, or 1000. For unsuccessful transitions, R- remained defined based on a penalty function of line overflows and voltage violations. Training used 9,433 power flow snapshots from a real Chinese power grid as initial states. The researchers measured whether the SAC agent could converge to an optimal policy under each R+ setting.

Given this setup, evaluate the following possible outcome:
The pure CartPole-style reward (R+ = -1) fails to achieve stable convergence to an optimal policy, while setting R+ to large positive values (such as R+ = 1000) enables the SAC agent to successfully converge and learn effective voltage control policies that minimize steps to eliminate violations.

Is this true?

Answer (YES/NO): YES